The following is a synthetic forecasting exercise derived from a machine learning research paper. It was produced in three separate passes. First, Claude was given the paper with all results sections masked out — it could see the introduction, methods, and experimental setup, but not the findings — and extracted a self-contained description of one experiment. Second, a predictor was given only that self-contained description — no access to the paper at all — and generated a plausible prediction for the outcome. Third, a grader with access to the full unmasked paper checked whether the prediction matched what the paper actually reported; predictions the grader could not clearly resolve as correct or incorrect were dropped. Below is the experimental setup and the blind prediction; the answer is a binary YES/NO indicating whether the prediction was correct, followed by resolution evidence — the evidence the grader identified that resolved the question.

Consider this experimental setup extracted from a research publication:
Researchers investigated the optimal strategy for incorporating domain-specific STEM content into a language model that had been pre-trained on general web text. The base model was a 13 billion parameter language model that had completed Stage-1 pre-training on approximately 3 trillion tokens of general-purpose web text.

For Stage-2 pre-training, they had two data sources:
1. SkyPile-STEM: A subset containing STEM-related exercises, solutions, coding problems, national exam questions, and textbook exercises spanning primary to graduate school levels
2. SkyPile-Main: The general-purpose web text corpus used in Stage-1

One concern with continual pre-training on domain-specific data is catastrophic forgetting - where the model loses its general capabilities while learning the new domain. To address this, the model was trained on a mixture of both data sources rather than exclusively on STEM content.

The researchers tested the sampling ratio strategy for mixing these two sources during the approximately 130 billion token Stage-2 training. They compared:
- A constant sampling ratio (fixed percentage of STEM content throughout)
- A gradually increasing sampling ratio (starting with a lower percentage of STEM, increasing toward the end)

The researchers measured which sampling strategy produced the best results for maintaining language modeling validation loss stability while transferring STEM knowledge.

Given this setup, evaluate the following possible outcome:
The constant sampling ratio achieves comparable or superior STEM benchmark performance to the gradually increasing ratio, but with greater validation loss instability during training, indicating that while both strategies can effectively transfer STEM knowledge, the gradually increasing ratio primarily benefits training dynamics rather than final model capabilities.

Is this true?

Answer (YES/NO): NO